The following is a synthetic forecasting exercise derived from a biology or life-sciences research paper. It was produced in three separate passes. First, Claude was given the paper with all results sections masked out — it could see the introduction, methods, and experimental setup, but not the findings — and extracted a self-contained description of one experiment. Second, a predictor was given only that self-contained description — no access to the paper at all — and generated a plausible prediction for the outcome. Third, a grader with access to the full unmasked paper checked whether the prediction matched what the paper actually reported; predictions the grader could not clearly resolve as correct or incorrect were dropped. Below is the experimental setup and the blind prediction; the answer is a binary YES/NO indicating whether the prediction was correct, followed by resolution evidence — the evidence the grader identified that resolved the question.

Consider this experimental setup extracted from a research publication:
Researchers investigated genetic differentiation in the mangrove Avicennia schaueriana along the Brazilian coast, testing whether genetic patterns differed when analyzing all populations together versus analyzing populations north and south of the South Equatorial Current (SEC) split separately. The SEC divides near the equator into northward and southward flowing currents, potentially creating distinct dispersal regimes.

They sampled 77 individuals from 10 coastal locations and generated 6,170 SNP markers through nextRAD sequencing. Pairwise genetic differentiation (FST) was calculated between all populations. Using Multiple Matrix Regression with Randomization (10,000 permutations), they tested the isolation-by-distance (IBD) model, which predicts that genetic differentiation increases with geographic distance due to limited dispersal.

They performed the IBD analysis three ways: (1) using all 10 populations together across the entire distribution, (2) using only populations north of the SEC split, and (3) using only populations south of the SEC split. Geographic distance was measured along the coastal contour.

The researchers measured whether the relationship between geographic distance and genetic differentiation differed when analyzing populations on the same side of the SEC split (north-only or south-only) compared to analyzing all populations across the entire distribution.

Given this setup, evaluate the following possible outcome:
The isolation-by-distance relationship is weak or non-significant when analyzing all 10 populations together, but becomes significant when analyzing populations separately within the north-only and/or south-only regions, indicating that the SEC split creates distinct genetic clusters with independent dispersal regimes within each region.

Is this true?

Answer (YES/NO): NO